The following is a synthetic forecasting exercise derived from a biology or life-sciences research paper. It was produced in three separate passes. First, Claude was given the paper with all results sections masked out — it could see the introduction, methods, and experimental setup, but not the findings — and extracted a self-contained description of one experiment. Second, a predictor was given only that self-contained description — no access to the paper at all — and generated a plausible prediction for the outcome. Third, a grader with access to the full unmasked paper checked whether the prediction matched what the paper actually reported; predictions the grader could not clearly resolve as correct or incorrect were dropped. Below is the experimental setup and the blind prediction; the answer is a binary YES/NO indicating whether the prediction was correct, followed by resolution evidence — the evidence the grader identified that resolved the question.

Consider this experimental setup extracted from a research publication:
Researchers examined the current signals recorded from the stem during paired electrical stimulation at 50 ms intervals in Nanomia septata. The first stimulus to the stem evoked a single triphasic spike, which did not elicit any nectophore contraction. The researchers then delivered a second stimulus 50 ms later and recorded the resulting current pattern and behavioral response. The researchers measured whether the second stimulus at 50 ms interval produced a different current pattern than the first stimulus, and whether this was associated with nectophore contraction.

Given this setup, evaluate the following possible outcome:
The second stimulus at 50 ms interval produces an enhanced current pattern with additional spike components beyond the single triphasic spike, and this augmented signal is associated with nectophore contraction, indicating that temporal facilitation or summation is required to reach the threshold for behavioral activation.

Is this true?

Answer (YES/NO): YES